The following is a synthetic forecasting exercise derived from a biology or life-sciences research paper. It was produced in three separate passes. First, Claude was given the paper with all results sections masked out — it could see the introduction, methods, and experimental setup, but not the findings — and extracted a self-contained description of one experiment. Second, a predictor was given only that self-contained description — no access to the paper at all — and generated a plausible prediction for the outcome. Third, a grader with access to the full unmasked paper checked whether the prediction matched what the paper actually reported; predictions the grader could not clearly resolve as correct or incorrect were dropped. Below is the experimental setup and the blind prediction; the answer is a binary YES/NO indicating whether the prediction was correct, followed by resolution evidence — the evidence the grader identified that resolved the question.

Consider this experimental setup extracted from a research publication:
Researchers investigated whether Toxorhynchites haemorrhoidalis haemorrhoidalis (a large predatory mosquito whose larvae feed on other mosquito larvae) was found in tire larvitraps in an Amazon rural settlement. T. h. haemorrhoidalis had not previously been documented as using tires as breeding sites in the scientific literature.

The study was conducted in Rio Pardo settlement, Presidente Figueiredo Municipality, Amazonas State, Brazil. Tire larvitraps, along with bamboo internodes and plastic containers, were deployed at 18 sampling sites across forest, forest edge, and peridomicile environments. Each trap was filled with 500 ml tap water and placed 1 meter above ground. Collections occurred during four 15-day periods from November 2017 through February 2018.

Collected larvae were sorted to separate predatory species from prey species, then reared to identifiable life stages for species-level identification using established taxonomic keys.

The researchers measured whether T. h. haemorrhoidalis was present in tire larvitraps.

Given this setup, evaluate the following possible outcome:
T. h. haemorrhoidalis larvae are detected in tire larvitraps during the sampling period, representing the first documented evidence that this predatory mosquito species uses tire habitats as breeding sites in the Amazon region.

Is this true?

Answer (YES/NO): YES